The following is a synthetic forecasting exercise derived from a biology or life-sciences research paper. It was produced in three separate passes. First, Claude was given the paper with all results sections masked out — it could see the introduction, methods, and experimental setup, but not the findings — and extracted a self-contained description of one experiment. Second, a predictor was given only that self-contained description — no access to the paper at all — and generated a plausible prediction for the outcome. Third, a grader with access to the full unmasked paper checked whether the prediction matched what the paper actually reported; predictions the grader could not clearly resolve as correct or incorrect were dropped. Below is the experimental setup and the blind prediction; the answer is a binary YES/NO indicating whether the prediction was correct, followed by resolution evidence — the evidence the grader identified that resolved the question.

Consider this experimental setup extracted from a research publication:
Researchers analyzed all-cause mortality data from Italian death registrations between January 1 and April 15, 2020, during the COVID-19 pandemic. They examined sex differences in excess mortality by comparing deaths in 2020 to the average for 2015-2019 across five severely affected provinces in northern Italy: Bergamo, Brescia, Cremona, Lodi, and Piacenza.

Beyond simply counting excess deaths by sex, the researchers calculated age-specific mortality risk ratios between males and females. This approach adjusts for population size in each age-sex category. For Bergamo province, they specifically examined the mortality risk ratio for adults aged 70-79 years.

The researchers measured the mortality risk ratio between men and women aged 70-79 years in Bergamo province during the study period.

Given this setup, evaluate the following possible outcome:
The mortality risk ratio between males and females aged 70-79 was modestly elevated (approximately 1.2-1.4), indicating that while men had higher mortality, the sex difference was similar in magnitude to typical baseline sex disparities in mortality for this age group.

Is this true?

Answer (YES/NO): NO